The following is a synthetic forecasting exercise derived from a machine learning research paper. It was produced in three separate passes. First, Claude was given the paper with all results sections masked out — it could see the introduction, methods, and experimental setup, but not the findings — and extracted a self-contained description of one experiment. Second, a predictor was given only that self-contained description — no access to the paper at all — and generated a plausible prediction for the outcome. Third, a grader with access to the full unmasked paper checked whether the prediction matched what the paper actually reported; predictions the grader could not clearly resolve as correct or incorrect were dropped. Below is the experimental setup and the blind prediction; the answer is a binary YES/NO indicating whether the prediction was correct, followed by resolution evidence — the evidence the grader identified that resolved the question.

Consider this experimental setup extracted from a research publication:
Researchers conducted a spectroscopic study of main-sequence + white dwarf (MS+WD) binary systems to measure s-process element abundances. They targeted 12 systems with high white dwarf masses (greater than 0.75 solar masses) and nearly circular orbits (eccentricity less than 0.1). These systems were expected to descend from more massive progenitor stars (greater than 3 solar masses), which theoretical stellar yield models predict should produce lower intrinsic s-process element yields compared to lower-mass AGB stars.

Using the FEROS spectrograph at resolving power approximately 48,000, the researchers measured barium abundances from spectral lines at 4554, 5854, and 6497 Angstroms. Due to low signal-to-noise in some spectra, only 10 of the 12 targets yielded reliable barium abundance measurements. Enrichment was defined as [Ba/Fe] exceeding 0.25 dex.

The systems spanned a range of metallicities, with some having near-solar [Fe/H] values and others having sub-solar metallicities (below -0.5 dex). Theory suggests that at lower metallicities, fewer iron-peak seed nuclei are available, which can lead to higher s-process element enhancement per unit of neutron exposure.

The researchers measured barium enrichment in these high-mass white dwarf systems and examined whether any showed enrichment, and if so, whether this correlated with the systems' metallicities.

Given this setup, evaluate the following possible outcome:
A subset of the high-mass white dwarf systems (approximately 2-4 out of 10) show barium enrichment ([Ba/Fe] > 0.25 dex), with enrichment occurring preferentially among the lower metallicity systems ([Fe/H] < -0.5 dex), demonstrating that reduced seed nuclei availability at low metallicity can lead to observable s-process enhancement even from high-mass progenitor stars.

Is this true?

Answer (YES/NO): YES